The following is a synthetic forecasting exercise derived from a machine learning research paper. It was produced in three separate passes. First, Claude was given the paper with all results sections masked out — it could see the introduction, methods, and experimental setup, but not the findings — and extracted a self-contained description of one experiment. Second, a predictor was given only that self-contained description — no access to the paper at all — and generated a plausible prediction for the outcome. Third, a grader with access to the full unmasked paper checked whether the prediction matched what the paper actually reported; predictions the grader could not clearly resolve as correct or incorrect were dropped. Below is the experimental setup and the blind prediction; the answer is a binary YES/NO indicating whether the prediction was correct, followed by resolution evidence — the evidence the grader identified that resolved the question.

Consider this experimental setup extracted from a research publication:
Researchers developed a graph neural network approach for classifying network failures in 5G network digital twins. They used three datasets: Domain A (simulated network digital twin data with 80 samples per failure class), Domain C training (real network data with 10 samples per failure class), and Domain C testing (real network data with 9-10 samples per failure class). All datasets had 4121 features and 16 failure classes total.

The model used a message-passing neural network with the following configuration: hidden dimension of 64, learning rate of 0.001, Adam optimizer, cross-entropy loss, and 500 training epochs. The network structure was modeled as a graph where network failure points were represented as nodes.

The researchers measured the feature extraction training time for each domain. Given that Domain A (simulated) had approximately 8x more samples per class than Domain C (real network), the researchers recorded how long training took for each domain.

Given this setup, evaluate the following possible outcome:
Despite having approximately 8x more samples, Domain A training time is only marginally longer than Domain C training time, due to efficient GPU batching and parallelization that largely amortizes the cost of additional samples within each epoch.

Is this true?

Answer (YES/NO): NO